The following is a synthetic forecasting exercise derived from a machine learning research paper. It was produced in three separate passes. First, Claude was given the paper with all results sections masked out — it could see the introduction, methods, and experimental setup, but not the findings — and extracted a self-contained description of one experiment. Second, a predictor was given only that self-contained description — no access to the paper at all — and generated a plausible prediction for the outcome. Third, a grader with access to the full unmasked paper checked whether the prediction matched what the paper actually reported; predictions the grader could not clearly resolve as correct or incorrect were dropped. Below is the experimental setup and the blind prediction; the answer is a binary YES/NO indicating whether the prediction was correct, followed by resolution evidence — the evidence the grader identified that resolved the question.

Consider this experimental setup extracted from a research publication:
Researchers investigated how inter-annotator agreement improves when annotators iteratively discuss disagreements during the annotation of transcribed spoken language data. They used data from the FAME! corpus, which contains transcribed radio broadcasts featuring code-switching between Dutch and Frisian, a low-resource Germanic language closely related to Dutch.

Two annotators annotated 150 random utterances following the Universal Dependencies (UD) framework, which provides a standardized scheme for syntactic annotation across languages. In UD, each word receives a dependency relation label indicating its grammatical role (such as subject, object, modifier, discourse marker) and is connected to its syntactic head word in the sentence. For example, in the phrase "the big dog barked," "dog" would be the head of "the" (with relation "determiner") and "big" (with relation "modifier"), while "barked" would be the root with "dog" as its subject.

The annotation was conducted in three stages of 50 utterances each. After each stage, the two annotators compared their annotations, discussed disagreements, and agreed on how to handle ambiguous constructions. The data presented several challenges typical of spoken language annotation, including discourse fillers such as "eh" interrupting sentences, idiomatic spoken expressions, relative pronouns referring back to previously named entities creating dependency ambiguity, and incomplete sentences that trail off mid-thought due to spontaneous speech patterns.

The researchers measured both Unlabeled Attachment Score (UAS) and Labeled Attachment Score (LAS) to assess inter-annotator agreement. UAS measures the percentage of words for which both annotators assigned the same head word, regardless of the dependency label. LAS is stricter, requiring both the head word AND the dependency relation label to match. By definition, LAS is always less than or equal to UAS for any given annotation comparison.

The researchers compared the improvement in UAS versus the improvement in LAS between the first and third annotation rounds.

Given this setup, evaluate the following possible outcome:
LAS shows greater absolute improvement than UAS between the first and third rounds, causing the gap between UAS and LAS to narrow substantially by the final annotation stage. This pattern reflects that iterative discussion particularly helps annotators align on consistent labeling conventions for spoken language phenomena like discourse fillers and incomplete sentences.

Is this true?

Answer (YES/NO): YES